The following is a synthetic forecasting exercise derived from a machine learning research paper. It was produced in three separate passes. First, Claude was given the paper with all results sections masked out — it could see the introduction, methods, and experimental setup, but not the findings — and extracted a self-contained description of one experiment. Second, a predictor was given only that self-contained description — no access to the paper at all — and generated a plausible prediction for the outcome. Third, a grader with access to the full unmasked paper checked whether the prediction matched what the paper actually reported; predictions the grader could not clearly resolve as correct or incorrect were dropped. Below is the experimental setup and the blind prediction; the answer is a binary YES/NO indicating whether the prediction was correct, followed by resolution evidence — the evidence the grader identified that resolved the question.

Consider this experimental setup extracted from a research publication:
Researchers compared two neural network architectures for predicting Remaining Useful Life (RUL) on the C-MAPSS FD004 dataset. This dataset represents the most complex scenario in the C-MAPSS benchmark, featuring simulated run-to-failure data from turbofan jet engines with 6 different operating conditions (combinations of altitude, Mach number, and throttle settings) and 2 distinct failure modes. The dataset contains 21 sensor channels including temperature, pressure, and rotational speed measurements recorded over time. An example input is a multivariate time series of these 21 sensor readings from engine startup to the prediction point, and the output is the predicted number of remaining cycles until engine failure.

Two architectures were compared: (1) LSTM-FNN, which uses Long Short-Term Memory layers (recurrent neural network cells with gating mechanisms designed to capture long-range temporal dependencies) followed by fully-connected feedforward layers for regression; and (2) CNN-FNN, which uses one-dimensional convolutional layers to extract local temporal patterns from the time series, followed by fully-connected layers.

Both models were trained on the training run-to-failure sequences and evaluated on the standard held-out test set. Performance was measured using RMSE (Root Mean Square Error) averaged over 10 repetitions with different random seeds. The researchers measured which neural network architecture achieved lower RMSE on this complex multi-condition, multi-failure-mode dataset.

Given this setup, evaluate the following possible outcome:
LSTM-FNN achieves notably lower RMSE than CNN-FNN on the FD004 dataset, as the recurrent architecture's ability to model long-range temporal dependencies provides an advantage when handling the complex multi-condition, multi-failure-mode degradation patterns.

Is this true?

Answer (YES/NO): YES